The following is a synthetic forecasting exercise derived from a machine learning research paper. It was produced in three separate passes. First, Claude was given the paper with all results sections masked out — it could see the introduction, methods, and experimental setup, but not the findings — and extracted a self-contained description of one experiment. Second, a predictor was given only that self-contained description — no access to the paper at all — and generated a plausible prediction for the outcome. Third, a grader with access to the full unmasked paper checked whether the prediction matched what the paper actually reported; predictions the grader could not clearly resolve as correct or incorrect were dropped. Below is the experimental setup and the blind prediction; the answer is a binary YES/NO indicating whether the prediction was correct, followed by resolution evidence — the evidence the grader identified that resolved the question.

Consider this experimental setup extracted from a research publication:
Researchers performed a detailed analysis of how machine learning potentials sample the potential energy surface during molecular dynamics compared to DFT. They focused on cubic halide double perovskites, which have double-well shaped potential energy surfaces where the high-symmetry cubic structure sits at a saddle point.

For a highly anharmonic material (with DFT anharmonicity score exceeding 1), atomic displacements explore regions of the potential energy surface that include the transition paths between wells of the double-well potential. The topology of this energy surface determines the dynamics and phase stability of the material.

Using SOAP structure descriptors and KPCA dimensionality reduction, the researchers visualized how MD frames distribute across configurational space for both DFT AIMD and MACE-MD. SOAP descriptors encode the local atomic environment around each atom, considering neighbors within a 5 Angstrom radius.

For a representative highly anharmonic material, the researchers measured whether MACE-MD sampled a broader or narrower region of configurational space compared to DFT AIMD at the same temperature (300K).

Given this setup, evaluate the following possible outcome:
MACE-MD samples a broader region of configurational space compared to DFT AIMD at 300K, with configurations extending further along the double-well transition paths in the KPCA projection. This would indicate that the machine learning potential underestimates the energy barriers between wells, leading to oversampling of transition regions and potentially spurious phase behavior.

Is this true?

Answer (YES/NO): NO